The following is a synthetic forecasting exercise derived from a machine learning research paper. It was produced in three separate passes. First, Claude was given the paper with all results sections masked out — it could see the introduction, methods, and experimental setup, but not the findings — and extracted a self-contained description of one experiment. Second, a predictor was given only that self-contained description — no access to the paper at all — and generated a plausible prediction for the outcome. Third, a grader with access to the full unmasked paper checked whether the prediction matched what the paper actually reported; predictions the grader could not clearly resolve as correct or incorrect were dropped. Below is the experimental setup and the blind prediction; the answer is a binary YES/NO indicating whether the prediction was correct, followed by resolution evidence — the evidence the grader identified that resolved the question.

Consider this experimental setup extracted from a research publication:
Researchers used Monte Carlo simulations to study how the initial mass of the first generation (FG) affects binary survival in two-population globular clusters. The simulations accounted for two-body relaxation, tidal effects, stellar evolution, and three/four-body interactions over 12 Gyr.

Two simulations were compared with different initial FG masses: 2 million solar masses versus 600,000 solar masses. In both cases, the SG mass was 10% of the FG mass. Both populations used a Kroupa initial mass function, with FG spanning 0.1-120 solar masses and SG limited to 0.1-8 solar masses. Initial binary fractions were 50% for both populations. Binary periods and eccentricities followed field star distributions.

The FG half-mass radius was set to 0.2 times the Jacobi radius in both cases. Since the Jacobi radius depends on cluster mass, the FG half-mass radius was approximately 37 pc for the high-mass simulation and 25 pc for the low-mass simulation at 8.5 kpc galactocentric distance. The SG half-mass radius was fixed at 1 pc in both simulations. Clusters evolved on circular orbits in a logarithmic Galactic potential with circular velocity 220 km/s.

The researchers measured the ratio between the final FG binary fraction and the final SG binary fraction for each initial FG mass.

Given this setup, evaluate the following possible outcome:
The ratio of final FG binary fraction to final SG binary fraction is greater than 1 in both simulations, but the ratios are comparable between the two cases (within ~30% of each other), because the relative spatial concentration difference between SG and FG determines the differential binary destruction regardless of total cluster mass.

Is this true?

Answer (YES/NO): NO